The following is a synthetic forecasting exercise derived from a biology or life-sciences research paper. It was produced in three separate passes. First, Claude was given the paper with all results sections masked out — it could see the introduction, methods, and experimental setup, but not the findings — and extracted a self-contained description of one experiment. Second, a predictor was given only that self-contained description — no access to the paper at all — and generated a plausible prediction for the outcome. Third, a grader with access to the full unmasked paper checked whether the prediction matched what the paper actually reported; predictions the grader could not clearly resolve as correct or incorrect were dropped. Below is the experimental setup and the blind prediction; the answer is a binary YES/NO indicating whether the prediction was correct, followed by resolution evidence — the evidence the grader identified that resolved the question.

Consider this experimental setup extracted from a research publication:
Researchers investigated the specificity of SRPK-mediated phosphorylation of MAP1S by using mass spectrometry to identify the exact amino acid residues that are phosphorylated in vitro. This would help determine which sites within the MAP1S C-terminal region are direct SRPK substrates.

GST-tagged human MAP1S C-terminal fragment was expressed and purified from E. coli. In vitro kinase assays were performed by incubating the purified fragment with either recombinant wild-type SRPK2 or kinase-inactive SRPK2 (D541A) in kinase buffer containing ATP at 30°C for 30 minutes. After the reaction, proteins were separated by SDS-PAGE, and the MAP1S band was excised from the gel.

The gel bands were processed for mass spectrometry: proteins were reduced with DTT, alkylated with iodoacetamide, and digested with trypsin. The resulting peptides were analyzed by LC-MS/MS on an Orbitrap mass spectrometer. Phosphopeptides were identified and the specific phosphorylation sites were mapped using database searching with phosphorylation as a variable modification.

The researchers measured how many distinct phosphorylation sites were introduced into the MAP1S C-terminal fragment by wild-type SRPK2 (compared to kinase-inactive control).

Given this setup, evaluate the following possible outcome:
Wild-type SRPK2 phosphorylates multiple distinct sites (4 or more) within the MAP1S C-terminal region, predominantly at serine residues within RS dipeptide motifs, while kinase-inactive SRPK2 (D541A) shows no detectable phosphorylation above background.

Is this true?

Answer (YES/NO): NO